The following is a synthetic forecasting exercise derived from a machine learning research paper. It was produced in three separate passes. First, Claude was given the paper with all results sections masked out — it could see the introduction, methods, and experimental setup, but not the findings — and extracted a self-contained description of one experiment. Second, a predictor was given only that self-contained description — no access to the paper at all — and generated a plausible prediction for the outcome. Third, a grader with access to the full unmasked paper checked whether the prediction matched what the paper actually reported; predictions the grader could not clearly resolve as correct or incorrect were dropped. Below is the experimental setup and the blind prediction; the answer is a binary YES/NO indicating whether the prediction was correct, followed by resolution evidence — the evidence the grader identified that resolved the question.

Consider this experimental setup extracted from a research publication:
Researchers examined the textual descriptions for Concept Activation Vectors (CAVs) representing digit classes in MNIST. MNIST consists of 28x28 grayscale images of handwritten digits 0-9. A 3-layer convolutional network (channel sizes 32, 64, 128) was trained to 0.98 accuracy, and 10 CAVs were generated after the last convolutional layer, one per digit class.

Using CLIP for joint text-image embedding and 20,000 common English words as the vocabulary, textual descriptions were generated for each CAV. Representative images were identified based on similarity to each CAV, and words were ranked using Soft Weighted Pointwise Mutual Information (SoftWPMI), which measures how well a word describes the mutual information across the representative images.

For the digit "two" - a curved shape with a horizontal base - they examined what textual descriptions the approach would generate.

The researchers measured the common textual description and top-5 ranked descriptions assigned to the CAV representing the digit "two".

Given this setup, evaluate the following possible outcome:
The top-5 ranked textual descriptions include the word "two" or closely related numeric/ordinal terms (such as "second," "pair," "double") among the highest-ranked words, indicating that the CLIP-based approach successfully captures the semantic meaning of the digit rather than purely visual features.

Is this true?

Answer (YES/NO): YES